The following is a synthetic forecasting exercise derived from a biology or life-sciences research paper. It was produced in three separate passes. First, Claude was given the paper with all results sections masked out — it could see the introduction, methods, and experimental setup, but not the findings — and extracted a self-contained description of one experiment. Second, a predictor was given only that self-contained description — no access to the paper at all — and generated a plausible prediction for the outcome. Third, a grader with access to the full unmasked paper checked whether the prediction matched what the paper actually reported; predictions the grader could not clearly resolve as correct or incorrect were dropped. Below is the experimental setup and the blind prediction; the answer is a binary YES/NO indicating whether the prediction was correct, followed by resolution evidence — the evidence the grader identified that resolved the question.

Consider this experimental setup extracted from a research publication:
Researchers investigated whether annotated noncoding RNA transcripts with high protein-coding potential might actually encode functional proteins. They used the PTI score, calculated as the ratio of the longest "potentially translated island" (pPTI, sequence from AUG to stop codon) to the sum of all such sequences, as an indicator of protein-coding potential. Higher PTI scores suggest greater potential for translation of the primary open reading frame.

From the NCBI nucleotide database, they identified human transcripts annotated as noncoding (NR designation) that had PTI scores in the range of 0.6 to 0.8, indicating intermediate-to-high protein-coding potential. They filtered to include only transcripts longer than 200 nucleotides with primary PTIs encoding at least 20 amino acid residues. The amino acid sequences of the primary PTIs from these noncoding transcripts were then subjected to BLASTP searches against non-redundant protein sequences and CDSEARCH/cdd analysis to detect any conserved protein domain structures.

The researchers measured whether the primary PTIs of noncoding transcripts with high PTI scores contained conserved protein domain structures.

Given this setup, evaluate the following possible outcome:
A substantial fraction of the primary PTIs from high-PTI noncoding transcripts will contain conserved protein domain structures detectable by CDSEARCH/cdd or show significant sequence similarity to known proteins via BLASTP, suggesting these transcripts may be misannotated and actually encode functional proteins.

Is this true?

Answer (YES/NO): YES